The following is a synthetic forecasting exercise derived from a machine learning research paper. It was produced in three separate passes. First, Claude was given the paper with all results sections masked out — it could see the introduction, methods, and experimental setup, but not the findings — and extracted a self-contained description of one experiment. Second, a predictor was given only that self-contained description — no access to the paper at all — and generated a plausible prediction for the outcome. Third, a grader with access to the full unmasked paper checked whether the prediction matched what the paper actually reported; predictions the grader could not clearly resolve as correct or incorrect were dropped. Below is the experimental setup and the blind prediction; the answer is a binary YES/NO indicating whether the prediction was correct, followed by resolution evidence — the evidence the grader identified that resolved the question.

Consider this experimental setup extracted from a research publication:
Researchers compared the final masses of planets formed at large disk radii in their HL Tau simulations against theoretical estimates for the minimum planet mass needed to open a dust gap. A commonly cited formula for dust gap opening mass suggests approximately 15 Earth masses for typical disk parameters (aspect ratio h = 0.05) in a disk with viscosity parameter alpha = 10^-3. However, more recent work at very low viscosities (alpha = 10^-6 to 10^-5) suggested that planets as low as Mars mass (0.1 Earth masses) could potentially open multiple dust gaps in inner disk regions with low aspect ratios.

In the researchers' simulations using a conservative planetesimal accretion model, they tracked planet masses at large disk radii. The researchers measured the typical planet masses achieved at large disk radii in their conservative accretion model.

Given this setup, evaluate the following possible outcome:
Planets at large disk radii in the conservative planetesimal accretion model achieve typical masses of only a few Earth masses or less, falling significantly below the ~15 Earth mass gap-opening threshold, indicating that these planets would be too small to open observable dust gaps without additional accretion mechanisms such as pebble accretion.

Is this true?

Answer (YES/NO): YES